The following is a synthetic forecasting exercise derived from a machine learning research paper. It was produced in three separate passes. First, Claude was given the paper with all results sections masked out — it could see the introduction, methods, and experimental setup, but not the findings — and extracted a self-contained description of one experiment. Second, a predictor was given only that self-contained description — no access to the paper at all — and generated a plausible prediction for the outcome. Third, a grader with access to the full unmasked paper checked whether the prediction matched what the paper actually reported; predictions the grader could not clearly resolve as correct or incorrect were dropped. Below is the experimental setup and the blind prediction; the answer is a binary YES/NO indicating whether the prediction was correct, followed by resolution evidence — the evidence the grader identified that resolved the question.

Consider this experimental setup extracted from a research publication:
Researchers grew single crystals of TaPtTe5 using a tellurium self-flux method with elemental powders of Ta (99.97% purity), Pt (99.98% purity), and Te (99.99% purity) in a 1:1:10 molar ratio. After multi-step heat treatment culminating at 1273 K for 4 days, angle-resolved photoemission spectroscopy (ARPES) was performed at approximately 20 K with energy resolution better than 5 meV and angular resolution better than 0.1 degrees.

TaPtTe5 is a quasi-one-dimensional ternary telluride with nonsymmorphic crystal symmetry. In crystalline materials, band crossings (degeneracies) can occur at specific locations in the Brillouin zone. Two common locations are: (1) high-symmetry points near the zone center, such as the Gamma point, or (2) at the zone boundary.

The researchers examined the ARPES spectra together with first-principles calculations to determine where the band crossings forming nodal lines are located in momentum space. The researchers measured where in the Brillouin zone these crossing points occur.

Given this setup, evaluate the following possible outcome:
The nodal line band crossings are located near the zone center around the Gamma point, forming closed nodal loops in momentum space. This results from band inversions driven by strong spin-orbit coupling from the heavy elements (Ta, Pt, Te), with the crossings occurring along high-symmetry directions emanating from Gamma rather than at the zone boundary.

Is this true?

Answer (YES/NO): NO